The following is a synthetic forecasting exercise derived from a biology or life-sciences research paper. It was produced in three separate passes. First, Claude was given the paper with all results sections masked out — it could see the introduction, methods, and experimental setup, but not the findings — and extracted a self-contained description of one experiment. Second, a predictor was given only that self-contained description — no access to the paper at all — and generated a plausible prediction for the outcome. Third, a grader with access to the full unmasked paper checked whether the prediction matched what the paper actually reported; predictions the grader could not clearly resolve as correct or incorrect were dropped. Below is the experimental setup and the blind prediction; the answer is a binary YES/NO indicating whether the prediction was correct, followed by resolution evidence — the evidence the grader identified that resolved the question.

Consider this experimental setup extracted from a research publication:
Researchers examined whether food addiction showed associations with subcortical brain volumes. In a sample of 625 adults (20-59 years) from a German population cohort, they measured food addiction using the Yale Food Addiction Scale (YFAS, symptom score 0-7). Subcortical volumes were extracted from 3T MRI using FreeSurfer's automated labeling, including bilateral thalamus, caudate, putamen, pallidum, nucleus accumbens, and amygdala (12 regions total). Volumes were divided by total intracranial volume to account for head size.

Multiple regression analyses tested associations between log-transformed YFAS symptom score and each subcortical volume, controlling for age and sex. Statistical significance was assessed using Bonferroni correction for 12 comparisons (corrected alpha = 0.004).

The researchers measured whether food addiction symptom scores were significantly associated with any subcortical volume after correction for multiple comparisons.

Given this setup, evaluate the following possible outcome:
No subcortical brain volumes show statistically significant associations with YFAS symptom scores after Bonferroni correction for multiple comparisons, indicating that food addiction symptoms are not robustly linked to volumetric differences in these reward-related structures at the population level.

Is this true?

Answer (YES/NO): YES